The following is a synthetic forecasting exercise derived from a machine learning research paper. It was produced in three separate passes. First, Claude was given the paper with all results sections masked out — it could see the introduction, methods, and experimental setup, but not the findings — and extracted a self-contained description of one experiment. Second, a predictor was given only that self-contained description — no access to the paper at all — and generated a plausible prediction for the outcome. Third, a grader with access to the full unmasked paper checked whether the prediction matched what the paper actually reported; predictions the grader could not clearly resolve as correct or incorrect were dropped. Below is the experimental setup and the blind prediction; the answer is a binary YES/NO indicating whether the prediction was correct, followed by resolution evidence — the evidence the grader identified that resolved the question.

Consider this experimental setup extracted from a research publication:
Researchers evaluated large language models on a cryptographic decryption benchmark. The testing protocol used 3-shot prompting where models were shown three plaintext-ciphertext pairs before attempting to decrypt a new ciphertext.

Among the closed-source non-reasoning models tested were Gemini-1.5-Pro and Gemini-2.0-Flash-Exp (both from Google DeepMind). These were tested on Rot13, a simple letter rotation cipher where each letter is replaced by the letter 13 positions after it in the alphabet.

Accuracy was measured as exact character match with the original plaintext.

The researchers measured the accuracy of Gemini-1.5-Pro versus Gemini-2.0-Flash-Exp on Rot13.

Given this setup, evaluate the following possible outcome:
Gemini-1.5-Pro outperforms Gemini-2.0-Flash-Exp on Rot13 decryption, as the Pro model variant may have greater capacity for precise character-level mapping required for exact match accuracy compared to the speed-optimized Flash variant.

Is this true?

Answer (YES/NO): YES